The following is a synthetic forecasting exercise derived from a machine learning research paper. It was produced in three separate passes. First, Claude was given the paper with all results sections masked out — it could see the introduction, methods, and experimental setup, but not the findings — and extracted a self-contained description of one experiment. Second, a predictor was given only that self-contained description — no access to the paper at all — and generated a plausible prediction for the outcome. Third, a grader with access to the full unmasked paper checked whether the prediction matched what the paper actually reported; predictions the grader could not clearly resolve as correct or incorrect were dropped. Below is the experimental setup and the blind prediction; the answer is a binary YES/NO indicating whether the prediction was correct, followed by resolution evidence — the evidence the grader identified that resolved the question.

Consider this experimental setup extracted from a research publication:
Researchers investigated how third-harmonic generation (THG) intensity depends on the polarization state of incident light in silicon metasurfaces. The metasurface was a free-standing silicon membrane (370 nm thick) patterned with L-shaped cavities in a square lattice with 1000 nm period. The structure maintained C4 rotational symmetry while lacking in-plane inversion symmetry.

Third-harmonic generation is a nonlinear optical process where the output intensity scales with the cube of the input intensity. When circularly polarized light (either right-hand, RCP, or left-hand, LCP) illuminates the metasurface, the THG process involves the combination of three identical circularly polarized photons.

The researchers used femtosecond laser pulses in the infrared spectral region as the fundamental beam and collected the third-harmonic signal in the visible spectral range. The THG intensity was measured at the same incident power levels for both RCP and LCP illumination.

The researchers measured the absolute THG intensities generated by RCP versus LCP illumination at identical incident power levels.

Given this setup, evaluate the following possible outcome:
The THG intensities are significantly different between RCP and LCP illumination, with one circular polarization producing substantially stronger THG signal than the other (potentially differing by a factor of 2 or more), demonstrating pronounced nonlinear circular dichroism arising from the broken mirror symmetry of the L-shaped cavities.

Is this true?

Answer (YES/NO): YES